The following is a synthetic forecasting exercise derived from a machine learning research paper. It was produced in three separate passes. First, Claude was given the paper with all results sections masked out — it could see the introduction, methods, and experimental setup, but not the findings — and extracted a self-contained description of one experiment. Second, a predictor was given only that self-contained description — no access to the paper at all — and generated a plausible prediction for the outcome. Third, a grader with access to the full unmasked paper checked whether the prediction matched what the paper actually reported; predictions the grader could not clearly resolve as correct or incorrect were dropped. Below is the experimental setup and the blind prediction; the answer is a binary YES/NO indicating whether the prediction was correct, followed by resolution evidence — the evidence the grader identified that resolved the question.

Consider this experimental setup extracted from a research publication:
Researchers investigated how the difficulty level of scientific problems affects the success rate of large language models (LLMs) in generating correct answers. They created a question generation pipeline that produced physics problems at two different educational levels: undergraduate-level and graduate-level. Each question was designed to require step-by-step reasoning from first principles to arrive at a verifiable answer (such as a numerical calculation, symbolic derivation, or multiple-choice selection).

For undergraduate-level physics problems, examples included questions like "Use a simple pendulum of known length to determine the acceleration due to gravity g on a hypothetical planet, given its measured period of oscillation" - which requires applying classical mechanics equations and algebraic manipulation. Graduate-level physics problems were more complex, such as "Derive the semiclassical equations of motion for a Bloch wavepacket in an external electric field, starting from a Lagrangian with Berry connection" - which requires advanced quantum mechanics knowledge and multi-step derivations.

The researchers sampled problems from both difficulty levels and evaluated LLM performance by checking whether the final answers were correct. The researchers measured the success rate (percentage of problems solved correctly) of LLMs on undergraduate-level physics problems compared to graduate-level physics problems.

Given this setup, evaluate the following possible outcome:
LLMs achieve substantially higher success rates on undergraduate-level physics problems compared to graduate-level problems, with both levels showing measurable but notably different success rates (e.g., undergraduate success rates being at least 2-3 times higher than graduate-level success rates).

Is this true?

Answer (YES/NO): NO